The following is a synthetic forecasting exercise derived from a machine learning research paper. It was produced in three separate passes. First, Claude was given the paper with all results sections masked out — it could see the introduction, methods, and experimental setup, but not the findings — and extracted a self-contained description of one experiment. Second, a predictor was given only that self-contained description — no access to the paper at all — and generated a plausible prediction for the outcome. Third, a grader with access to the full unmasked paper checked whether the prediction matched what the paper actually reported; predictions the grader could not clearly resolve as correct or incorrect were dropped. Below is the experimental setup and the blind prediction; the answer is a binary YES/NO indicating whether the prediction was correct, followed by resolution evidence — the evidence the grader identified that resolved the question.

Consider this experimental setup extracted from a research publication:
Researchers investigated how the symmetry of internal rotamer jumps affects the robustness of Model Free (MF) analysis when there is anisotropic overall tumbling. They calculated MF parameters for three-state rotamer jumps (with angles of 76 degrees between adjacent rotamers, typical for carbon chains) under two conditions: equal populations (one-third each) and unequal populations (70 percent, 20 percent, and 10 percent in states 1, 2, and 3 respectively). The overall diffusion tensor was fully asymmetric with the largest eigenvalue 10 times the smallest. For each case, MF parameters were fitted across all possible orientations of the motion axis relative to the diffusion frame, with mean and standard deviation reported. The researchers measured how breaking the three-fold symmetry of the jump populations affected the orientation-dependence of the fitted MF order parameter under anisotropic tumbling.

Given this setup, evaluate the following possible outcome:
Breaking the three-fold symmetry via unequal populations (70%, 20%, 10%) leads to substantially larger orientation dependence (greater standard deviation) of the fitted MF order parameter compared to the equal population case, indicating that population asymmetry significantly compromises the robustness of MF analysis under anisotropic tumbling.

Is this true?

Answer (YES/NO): YES